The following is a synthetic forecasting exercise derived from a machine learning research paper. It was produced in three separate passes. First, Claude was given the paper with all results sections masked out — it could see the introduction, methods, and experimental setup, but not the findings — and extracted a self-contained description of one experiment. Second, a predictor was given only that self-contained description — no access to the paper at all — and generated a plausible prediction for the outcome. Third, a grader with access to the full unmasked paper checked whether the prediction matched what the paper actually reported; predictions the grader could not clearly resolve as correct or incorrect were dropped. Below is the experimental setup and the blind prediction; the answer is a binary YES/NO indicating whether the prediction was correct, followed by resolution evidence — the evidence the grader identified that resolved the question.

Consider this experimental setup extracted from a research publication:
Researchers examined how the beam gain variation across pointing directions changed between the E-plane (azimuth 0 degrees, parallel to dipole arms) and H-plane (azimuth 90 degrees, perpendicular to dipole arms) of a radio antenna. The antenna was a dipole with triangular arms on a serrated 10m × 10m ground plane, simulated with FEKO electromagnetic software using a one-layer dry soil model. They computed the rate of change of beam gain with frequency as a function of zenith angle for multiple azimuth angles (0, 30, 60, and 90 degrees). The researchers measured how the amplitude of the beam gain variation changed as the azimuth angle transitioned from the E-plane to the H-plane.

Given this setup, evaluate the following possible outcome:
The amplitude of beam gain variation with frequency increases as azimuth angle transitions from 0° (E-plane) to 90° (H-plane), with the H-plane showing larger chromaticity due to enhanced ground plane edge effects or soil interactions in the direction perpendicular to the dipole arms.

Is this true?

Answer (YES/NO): NO